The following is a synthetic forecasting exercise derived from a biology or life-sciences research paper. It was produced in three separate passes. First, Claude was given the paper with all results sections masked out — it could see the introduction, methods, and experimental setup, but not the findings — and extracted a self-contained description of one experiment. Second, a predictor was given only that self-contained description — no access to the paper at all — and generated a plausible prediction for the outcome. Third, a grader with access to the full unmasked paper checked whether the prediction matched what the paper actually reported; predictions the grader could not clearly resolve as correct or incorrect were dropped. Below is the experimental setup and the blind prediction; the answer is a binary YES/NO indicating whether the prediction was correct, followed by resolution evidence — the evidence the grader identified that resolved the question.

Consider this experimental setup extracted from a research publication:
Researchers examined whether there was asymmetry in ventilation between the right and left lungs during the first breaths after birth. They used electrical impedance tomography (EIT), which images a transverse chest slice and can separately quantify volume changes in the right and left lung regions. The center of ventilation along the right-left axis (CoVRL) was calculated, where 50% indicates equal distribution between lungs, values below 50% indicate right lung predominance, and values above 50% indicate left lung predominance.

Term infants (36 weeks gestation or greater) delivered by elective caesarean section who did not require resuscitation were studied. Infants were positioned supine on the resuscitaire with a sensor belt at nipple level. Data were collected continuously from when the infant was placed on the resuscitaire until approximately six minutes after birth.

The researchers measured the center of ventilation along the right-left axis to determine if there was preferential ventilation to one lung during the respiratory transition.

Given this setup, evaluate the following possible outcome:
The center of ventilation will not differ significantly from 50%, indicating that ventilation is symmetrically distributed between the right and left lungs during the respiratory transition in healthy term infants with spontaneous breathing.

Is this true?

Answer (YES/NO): NO